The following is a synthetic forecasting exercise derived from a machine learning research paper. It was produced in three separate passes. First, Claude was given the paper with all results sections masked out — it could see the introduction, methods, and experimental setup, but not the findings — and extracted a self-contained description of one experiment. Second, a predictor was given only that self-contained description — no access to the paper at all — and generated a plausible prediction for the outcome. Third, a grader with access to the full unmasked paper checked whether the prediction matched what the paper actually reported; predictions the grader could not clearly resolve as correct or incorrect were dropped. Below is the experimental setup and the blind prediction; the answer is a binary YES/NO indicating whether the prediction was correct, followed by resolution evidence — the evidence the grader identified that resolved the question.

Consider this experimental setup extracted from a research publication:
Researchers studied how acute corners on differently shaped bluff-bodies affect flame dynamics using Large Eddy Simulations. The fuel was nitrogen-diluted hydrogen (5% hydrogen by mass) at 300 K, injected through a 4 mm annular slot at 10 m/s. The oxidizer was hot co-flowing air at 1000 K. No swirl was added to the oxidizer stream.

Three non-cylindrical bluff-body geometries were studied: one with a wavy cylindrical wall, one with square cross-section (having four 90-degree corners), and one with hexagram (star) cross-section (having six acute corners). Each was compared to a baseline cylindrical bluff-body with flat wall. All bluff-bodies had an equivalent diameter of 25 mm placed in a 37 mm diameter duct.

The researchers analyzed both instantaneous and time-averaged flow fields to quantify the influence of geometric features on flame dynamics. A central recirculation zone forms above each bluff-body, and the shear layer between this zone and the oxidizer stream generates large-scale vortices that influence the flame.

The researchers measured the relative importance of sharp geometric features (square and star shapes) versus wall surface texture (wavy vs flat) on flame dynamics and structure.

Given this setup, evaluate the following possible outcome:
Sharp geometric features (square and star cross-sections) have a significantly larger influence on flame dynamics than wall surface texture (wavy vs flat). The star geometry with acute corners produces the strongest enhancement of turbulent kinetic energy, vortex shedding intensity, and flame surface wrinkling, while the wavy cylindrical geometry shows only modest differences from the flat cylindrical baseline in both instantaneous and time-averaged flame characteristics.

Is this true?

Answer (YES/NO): NO